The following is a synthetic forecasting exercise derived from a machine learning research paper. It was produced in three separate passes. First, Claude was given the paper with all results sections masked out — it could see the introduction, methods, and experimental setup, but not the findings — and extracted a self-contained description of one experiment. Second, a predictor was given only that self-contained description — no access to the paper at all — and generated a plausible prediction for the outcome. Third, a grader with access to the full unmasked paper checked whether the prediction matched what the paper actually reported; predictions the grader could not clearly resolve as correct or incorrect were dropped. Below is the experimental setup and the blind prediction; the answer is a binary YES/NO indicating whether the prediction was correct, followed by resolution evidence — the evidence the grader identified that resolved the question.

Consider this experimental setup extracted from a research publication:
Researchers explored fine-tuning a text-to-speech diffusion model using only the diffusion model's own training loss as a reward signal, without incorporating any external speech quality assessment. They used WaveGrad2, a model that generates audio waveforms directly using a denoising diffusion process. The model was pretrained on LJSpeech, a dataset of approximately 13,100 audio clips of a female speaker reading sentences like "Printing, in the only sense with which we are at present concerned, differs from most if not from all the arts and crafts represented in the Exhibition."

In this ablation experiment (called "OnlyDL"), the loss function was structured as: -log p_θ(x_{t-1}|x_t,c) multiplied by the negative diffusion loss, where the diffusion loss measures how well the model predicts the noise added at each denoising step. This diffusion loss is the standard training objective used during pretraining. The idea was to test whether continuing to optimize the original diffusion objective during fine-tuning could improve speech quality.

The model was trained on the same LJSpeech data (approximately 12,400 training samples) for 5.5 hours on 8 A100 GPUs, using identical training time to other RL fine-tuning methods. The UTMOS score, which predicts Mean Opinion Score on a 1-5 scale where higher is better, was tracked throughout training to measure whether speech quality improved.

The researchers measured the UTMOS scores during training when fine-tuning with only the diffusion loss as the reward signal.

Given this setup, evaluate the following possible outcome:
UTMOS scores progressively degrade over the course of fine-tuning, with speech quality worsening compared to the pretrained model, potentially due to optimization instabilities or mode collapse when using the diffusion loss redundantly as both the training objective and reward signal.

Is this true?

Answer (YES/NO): NO